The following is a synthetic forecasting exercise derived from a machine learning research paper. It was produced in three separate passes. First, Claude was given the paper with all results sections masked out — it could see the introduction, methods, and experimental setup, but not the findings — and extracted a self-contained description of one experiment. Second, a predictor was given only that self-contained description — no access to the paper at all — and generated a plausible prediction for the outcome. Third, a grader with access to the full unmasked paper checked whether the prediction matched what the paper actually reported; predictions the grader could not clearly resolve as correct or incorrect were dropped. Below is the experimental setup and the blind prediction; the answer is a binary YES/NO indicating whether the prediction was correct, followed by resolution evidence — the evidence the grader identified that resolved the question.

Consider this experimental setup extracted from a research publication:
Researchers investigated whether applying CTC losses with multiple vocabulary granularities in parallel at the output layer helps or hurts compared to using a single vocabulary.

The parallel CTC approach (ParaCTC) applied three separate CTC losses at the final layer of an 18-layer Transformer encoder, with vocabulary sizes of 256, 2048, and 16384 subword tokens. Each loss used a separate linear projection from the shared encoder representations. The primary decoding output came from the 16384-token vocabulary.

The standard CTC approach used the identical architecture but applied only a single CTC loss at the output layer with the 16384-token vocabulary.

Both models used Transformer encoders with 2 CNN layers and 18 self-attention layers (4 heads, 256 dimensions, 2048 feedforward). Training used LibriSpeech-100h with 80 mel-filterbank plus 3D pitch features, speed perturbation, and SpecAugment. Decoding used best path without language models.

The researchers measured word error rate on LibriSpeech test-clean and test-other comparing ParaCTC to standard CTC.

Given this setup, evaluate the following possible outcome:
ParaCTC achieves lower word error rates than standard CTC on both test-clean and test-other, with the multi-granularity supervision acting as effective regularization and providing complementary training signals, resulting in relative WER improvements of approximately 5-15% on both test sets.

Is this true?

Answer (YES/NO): NO